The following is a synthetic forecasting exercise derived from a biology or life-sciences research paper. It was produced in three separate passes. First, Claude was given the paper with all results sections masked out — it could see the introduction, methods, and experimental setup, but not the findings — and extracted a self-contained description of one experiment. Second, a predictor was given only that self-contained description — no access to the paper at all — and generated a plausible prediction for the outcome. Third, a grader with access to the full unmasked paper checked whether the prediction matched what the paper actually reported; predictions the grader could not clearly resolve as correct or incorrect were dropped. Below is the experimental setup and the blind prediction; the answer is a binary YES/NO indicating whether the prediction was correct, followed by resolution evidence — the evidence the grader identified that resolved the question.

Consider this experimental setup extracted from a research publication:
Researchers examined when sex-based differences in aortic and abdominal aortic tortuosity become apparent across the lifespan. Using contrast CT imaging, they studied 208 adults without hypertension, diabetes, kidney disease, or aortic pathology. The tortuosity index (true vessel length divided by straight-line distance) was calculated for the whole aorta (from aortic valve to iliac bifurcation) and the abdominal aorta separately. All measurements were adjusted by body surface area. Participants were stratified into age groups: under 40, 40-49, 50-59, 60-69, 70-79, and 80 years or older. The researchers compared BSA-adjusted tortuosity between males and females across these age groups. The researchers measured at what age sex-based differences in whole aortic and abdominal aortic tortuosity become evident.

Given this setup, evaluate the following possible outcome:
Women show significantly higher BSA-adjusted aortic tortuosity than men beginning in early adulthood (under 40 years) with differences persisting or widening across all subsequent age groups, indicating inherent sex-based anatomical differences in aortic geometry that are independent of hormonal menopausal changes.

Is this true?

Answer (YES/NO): NO